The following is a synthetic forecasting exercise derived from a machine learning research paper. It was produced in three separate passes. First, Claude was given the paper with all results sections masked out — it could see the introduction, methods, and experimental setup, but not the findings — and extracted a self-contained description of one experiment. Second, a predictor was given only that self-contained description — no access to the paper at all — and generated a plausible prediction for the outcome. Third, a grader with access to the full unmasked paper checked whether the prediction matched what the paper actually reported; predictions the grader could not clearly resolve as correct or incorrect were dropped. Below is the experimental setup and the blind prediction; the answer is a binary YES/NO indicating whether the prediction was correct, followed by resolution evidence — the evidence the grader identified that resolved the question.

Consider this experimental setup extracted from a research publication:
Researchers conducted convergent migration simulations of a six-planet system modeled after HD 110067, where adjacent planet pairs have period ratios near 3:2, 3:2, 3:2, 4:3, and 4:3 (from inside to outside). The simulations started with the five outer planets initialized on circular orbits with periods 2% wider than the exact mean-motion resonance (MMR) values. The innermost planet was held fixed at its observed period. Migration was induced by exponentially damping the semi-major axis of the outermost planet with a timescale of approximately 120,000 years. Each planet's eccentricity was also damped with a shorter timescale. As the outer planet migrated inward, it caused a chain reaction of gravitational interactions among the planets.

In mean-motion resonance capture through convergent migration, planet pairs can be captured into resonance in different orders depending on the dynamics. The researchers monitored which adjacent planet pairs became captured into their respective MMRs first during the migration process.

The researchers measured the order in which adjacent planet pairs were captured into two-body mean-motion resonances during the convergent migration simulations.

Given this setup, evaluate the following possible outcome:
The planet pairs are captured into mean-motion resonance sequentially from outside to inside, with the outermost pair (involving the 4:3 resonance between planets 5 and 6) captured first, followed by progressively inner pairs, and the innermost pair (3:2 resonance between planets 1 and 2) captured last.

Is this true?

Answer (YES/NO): YES